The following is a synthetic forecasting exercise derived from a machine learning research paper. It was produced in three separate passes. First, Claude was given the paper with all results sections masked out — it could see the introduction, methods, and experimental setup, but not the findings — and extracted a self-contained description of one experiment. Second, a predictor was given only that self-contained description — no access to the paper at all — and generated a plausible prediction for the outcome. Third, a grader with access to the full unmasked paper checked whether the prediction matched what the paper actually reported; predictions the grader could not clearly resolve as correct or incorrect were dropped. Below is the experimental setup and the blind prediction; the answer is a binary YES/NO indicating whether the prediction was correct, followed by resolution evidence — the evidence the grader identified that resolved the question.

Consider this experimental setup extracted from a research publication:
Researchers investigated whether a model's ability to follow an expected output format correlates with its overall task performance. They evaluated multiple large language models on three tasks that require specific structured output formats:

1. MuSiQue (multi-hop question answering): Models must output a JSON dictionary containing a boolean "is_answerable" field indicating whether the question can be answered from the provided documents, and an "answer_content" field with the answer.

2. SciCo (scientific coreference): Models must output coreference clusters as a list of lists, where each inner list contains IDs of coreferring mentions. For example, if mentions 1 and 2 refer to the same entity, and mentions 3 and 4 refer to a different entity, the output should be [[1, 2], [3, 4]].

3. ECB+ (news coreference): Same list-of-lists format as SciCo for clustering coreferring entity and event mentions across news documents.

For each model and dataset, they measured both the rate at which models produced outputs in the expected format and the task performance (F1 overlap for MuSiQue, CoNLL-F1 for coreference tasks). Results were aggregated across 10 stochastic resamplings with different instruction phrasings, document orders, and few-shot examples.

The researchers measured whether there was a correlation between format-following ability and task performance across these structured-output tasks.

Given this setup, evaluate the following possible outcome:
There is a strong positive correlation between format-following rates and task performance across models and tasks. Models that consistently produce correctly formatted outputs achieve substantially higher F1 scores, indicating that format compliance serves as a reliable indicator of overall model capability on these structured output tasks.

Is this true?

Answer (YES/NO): YES